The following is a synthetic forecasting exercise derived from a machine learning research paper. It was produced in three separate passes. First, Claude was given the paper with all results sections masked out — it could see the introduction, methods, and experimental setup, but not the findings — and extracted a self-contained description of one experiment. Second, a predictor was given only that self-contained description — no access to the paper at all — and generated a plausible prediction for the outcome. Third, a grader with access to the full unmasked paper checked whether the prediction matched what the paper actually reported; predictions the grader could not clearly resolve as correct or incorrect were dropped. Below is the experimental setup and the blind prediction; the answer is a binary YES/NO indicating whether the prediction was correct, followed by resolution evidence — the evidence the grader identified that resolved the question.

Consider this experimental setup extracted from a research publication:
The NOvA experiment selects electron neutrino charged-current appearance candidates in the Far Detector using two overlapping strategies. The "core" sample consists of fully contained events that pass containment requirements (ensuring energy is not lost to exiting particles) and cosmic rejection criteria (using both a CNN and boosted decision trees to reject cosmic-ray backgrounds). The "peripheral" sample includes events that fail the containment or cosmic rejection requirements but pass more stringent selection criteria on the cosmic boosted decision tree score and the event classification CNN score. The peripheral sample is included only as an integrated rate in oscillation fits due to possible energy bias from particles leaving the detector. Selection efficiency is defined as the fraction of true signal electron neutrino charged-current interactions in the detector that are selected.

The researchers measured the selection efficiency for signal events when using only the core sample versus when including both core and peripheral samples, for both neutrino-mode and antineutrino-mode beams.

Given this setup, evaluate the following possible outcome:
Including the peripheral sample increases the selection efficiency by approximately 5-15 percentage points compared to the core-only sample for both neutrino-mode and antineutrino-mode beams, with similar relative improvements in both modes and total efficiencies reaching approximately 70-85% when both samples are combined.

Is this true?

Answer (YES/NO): NO